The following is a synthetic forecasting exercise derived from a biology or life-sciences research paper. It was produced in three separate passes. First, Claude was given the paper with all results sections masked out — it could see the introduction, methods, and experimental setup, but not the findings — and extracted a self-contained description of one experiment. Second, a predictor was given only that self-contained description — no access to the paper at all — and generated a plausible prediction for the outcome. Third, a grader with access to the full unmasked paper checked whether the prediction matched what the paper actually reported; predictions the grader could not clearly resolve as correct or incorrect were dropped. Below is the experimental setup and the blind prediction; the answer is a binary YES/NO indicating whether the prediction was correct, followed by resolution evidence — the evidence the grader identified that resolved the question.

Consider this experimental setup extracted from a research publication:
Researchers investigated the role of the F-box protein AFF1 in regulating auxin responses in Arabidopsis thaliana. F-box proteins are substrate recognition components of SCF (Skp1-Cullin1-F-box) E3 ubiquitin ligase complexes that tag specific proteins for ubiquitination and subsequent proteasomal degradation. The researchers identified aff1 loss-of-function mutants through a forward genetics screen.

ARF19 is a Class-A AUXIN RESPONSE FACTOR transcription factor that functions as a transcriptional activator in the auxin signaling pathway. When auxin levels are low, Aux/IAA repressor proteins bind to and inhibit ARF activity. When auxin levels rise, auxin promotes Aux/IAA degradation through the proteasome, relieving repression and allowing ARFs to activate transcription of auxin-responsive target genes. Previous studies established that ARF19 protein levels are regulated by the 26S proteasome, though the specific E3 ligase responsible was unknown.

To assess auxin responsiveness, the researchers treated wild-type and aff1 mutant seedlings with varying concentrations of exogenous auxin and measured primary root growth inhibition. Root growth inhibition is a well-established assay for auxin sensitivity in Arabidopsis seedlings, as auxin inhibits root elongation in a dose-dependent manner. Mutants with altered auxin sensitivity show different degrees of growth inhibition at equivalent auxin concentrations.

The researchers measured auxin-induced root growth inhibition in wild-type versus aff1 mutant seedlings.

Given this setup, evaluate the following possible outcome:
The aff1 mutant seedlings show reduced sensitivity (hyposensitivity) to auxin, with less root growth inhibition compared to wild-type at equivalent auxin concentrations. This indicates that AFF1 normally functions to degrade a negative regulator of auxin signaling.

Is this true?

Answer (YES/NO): NO